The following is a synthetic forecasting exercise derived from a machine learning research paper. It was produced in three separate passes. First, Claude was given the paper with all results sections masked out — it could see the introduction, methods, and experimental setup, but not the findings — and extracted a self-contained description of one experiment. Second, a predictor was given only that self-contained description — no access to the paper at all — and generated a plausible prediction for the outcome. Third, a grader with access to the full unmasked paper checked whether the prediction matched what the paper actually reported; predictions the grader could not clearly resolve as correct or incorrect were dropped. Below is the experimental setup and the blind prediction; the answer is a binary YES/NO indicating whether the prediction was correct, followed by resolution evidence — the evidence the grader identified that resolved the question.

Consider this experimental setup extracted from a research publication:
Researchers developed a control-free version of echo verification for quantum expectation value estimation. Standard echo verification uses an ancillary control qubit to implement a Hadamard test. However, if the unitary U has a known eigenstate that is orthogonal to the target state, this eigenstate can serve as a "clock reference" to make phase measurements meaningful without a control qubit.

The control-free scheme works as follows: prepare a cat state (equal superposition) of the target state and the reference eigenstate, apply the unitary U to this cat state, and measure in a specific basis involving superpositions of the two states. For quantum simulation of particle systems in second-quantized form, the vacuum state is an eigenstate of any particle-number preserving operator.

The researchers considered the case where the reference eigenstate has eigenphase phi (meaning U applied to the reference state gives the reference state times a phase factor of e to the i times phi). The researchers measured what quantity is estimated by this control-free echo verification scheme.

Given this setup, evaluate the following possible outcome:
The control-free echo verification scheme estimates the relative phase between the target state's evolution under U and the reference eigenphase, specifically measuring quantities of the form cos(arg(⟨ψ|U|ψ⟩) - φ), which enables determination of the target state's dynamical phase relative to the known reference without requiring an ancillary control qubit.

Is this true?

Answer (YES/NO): NO